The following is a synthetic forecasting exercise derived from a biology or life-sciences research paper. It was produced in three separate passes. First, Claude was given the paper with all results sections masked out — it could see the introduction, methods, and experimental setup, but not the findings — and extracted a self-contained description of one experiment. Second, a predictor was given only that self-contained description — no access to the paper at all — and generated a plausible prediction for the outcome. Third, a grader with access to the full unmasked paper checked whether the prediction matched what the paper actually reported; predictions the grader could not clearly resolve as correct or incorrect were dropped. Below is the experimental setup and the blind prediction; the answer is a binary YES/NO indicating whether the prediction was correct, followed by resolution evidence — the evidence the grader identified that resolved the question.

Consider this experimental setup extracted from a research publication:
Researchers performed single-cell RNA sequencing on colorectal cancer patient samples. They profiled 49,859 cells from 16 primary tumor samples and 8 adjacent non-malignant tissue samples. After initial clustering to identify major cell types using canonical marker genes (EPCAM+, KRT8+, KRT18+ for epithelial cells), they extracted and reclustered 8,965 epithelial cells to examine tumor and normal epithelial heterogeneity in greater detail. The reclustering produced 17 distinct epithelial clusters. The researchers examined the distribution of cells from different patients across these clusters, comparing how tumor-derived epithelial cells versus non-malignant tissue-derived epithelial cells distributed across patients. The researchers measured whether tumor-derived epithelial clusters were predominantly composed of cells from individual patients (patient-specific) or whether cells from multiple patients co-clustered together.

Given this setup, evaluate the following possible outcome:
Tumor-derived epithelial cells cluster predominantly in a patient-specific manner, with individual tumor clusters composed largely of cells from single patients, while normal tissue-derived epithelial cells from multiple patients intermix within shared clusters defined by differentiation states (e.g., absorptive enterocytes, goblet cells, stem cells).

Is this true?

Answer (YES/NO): YES